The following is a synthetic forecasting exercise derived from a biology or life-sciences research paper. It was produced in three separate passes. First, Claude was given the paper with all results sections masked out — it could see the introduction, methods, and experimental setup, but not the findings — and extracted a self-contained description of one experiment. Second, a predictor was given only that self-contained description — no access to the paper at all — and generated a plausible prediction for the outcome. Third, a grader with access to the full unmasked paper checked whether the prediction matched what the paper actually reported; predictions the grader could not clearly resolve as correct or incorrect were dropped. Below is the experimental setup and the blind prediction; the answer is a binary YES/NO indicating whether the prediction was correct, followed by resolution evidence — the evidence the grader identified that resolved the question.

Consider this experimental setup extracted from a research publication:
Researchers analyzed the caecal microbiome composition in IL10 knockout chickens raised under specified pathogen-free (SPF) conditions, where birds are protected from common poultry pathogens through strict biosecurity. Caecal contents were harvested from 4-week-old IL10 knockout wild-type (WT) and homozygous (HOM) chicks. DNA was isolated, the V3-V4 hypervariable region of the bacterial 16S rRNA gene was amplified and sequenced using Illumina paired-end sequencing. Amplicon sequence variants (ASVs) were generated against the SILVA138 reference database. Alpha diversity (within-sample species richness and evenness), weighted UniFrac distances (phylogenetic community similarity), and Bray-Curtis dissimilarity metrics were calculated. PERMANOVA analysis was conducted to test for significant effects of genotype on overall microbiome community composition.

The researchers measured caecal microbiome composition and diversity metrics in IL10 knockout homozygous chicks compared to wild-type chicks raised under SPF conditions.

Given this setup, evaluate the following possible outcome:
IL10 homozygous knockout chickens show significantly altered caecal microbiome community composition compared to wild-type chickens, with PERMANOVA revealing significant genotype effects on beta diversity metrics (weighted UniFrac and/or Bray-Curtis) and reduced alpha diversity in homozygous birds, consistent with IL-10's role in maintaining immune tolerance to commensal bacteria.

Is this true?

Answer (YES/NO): NO